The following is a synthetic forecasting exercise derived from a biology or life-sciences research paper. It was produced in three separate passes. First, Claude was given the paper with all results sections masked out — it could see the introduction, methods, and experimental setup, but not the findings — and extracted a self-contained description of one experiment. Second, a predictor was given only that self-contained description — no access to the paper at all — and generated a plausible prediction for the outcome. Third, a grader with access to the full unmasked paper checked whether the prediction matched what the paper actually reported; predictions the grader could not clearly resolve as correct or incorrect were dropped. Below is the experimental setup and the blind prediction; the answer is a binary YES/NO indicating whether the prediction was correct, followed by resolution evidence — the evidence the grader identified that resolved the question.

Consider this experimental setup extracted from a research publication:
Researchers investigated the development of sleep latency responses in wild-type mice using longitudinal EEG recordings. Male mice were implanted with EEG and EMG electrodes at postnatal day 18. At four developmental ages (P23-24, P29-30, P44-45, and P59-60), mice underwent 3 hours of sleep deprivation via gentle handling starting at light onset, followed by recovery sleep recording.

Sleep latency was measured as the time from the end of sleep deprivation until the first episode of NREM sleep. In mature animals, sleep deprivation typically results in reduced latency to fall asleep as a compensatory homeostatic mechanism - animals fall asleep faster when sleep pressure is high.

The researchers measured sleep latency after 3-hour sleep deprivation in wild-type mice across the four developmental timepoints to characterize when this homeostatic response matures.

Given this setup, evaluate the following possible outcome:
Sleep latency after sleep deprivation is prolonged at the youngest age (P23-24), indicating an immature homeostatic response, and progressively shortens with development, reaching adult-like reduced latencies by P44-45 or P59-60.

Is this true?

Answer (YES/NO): NO